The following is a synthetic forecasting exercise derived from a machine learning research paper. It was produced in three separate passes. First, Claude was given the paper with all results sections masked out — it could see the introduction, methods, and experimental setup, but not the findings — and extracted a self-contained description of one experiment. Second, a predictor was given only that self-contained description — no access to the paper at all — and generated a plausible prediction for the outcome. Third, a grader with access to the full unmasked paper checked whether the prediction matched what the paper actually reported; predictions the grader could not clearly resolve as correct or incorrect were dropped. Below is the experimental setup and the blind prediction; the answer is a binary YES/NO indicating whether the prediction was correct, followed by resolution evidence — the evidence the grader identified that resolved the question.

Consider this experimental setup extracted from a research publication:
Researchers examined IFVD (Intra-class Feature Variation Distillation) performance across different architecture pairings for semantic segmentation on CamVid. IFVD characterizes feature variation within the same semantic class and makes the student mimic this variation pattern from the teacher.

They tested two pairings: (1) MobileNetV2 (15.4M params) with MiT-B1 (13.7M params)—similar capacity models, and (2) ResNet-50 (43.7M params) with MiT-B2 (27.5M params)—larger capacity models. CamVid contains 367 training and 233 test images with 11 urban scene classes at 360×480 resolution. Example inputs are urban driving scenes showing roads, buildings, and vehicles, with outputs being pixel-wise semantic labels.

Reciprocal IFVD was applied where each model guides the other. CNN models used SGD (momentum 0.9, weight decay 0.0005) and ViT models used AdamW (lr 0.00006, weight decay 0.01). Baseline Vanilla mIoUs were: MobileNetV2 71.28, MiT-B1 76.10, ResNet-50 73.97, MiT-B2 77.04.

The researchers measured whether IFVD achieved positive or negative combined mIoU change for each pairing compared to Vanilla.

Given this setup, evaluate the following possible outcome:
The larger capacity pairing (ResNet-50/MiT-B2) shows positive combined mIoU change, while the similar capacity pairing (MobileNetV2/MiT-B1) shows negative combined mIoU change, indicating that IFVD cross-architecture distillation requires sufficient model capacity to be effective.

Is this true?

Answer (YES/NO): YES